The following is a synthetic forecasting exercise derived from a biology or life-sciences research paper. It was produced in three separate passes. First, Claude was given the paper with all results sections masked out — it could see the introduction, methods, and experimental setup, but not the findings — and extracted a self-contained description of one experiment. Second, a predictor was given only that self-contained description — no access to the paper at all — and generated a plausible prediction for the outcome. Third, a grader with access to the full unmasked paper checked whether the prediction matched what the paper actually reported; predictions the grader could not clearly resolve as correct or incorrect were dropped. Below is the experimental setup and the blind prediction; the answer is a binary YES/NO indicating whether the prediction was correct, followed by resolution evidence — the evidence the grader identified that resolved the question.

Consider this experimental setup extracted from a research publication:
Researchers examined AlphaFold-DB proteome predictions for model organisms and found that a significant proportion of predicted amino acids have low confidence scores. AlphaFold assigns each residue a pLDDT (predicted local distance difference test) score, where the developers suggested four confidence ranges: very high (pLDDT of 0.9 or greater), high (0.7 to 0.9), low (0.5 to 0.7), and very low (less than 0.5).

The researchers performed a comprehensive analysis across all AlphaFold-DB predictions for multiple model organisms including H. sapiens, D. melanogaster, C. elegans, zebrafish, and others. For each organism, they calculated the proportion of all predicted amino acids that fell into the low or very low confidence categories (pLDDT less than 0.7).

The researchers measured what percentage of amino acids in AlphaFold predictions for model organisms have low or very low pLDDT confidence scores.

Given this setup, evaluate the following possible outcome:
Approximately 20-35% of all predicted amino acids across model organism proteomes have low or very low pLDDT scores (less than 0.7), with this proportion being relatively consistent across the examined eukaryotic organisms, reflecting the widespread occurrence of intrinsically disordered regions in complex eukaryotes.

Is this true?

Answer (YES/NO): NO